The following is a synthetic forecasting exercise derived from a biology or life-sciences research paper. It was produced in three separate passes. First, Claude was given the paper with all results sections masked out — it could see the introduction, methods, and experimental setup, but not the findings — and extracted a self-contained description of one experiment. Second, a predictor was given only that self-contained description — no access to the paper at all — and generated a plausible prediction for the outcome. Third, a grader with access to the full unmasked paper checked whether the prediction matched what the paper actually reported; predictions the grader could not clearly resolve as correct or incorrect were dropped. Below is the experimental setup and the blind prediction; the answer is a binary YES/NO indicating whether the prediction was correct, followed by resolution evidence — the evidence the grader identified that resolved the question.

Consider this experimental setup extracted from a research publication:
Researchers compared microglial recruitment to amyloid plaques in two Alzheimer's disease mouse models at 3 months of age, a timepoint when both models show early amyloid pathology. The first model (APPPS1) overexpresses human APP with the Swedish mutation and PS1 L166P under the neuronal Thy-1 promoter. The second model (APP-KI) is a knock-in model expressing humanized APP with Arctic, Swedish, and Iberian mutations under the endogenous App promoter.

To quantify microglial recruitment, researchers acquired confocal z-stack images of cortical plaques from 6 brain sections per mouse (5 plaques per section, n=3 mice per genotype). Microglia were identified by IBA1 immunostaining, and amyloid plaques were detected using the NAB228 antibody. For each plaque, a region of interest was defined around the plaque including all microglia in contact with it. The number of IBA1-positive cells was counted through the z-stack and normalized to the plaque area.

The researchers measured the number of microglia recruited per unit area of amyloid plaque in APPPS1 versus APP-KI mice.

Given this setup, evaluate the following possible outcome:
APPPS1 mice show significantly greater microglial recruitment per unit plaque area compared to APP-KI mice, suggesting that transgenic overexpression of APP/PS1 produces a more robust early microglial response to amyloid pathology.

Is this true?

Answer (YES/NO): YES